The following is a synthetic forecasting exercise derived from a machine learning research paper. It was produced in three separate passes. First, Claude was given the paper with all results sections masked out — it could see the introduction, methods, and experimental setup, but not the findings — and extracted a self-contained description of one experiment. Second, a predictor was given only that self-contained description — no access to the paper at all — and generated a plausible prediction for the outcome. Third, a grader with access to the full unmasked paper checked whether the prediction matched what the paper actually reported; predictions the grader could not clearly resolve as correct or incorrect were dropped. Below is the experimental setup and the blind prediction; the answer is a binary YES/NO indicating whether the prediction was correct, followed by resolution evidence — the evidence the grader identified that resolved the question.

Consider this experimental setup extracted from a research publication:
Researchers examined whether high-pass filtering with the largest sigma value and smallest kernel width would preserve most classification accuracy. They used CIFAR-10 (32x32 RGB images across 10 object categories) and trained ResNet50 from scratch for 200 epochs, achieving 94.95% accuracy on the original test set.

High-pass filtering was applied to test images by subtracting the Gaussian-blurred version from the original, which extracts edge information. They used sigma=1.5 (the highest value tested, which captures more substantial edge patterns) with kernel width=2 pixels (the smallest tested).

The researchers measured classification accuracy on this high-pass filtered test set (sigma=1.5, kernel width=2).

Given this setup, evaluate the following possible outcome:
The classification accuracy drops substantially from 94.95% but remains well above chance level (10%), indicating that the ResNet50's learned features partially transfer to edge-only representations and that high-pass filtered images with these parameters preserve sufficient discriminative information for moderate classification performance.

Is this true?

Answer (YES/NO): NO